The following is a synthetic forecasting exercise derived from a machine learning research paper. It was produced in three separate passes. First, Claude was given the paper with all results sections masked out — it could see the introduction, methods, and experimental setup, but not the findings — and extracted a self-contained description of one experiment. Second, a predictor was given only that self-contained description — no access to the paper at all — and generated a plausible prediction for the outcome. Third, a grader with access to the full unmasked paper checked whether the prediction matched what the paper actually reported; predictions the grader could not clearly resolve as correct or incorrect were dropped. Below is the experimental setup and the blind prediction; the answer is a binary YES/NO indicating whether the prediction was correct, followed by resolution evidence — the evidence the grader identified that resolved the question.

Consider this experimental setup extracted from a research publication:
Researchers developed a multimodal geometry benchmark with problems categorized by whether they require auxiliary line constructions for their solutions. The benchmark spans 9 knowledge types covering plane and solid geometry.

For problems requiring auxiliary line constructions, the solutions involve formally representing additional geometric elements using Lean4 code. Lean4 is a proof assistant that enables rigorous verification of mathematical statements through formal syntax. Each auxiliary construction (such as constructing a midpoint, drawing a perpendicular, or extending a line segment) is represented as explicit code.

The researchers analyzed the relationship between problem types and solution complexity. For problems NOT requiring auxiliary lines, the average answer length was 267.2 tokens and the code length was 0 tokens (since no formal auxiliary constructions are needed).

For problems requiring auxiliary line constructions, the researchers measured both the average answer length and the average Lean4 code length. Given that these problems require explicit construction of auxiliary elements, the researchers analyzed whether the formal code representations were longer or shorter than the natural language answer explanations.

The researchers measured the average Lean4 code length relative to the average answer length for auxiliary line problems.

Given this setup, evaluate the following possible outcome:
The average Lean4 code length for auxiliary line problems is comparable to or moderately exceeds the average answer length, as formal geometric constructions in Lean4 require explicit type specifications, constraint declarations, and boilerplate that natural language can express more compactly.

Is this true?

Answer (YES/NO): YES